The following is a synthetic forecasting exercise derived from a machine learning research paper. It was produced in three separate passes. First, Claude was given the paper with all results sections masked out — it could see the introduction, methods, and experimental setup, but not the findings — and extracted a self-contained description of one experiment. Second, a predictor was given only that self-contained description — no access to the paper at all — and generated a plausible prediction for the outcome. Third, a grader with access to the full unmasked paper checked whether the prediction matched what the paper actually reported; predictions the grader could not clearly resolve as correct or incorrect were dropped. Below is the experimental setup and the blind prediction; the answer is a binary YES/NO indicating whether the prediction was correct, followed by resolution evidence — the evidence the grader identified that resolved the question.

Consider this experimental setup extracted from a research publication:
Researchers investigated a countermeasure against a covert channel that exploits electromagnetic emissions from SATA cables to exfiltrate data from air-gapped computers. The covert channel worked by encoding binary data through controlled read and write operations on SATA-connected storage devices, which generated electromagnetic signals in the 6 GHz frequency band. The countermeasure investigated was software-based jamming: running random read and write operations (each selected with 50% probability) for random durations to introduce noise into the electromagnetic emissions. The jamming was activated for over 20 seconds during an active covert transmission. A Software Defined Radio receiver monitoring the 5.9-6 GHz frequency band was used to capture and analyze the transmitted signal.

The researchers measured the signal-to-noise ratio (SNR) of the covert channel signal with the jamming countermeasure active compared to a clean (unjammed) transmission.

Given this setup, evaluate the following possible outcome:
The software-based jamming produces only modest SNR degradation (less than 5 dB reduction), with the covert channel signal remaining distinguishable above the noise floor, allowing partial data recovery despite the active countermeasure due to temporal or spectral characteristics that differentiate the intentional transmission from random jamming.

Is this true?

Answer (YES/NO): NO